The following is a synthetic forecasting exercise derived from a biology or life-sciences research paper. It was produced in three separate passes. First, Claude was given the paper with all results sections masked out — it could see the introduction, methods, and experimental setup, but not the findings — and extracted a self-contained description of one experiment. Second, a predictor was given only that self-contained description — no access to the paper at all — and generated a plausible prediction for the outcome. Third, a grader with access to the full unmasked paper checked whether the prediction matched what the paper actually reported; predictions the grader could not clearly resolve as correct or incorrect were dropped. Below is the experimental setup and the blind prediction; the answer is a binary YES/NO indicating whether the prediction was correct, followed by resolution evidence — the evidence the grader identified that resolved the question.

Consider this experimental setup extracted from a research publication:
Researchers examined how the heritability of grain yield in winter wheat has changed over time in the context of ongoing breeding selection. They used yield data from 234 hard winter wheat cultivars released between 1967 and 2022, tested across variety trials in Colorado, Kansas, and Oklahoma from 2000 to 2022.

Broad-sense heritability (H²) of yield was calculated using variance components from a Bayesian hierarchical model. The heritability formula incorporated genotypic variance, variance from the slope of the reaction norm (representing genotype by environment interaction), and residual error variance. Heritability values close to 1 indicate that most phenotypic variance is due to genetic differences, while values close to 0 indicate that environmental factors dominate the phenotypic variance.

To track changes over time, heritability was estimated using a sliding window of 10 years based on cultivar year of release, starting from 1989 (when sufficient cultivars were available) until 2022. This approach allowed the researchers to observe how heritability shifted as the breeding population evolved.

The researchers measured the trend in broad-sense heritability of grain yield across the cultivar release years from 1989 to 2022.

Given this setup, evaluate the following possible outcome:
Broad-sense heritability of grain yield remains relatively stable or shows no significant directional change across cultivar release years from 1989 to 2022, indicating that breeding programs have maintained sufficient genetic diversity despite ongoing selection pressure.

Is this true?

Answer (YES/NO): NO